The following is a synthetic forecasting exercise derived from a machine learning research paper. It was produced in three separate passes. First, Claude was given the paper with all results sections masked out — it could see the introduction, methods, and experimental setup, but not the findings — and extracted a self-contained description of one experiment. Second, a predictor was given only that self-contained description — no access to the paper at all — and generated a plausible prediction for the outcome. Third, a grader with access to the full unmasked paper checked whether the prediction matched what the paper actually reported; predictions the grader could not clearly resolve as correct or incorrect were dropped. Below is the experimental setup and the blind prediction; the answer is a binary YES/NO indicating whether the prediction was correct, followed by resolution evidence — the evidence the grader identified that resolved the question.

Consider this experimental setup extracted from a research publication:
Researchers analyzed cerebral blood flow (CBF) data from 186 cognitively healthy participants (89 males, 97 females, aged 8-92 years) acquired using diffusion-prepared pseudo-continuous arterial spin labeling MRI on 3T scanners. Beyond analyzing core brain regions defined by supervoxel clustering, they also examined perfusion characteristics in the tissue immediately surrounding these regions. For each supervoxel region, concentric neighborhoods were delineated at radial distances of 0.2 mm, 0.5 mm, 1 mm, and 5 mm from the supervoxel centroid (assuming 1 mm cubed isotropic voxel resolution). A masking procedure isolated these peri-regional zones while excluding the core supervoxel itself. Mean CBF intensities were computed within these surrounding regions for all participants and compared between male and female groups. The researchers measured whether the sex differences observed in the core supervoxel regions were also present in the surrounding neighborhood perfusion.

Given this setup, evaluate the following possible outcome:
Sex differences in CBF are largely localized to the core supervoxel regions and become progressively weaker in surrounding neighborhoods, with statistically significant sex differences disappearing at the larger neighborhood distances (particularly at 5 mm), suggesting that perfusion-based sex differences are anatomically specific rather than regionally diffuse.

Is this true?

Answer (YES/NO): NO